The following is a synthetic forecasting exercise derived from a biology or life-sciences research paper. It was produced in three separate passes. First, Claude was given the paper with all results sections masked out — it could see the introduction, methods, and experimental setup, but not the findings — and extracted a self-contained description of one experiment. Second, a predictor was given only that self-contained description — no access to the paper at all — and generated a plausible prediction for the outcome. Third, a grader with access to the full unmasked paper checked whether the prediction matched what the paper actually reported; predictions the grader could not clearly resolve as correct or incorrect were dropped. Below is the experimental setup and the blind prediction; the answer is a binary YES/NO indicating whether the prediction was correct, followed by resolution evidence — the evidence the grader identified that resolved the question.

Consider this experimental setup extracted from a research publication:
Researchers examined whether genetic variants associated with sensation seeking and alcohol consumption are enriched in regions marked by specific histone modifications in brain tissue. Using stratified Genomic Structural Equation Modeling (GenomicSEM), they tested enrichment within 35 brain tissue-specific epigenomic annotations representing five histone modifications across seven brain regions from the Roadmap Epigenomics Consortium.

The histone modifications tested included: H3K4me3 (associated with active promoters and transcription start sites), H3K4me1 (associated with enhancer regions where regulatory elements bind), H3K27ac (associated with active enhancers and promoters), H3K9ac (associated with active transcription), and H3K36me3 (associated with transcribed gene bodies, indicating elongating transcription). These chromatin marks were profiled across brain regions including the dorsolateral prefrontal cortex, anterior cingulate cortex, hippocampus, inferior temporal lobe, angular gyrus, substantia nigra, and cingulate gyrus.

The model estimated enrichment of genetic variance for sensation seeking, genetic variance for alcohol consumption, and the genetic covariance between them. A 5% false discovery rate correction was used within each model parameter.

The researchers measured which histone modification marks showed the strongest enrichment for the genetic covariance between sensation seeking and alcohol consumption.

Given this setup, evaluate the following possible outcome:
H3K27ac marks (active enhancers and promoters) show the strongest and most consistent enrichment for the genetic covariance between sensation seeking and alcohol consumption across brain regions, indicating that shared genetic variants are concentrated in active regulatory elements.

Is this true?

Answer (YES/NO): NO